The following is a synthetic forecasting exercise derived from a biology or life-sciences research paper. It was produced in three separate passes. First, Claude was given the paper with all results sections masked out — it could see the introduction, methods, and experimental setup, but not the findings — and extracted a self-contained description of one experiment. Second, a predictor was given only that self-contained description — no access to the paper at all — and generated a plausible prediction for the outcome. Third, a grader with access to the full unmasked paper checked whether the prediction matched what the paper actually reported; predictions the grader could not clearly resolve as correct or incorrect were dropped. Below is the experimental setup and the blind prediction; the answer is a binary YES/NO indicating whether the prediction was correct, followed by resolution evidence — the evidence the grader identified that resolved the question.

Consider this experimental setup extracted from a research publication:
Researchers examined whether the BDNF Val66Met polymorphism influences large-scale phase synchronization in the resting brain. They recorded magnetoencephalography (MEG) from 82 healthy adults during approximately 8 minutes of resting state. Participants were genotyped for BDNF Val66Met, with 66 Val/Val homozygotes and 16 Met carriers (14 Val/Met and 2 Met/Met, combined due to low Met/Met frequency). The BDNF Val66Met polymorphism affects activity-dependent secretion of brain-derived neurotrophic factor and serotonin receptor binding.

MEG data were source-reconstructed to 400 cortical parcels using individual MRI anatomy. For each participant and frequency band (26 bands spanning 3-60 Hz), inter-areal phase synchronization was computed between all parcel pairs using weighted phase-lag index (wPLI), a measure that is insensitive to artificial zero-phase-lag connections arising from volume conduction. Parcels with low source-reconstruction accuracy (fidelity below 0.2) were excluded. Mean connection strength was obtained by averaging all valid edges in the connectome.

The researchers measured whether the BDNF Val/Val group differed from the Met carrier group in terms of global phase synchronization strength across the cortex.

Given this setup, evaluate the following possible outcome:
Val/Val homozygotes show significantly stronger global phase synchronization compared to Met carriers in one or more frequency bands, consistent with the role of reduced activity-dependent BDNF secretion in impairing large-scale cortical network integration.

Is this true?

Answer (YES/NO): YES